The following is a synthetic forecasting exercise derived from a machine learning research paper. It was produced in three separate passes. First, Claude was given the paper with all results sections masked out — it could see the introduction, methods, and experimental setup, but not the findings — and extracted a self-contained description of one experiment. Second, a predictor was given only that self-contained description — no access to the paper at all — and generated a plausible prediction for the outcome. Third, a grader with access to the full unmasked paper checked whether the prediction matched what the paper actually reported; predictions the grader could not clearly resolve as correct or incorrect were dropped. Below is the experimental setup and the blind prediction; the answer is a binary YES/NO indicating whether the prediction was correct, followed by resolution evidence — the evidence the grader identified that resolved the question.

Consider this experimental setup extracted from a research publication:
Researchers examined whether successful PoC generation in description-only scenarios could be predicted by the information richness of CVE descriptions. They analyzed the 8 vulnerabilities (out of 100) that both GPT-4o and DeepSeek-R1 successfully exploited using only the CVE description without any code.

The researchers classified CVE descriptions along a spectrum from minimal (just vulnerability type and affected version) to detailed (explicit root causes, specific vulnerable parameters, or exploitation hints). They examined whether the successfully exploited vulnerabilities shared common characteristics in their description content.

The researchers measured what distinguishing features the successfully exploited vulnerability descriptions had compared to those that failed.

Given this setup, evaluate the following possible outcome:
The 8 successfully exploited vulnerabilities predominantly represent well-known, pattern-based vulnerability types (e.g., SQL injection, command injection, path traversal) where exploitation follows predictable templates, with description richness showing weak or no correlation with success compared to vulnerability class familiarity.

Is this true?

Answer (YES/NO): NO